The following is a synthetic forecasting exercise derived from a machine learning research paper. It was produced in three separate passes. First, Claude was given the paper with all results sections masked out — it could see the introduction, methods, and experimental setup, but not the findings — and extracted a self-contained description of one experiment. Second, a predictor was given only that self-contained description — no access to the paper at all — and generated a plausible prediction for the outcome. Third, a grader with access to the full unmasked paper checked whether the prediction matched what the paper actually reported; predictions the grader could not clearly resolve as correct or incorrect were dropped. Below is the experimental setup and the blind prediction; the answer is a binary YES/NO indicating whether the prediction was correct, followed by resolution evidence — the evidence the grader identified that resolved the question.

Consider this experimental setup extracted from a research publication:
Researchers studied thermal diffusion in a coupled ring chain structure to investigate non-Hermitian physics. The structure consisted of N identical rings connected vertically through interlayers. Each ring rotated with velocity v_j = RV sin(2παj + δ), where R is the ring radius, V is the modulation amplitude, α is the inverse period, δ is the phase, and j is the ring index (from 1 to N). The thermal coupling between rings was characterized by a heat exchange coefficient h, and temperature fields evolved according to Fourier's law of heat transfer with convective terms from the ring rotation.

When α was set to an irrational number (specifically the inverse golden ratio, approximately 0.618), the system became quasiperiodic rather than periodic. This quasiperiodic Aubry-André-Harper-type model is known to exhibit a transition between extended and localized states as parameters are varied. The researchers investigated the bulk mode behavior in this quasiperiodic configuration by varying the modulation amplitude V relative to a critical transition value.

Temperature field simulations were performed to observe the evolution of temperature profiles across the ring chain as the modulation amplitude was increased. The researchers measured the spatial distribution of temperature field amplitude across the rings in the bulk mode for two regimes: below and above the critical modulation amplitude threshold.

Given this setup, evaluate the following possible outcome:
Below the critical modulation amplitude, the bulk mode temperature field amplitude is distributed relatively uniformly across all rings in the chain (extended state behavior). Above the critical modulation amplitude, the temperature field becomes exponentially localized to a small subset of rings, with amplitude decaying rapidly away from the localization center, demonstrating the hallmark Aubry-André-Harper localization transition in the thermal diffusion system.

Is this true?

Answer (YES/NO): NO